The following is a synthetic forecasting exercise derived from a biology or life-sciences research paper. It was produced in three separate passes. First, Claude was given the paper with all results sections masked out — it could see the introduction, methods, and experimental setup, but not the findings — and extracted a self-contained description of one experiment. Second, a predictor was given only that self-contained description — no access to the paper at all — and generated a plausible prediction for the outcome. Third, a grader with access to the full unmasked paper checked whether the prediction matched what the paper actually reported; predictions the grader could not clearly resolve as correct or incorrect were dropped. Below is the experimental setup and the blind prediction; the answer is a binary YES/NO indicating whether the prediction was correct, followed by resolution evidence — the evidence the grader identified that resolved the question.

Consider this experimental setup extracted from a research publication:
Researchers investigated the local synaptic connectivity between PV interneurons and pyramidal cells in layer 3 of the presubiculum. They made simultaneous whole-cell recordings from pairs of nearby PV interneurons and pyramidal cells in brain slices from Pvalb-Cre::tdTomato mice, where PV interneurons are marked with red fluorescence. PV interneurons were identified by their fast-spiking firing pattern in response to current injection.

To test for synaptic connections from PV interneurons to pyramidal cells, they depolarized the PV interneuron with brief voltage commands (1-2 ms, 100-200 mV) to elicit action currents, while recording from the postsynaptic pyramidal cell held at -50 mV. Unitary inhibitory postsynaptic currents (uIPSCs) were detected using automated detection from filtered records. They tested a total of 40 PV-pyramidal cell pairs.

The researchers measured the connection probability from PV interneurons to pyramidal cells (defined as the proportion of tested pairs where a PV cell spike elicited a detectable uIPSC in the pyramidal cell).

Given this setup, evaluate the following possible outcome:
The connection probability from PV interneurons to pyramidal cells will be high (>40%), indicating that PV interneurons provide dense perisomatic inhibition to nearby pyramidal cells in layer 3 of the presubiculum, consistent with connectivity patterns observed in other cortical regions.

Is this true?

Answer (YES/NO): YES